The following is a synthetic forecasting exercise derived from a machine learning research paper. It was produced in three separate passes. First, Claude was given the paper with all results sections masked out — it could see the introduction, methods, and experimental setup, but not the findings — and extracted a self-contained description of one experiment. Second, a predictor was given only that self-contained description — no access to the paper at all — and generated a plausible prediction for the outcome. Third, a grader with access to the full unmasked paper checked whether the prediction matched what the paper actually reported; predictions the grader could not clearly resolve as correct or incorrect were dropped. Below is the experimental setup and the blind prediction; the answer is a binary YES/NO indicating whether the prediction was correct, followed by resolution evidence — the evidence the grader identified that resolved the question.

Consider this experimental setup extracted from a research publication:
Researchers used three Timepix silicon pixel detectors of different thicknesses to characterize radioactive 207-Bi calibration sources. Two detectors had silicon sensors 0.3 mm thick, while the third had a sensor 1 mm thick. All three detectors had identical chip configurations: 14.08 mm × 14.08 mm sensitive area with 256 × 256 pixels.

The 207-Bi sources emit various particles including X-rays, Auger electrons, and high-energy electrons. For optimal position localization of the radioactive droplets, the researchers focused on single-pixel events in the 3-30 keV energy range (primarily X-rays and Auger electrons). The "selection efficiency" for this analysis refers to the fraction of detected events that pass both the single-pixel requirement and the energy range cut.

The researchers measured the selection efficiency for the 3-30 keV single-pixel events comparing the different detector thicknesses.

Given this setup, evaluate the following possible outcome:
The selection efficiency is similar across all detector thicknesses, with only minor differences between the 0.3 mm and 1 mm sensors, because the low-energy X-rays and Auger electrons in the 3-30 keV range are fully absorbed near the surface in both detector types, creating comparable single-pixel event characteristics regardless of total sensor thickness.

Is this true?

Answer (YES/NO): NO